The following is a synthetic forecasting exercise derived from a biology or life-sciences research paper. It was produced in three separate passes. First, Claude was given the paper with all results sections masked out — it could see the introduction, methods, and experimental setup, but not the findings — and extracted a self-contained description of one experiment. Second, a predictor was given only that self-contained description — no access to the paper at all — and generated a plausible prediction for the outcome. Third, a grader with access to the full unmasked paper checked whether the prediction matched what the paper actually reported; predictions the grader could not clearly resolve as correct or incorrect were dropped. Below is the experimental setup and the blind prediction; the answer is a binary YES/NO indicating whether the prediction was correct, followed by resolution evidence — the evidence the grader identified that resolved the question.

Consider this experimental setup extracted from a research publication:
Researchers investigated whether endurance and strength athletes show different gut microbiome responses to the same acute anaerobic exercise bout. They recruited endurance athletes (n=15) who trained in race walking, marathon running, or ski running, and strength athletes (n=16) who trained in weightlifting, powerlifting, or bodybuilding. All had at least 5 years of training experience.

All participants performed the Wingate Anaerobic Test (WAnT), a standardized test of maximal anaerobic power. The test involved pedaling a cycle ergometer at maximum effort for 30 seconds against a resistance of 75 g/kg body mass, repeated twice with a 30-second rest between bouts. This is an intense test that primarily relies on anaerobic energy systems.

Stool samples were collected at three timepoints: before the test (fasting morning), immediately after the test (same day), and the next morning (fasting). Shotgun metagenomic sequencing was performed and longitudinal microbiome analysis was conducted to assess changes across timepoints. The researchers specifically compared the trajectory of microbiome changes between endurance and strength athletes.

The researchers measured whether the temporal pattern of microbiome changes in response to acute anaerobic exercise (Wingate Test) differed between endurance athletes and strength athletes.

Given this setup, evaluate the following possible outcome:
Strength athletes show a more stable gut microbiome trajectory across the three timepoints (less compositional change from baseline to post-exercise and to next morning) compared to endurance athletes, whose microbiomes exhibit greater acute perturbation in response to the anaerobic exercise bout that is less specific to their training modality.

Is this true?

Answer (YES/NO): NO